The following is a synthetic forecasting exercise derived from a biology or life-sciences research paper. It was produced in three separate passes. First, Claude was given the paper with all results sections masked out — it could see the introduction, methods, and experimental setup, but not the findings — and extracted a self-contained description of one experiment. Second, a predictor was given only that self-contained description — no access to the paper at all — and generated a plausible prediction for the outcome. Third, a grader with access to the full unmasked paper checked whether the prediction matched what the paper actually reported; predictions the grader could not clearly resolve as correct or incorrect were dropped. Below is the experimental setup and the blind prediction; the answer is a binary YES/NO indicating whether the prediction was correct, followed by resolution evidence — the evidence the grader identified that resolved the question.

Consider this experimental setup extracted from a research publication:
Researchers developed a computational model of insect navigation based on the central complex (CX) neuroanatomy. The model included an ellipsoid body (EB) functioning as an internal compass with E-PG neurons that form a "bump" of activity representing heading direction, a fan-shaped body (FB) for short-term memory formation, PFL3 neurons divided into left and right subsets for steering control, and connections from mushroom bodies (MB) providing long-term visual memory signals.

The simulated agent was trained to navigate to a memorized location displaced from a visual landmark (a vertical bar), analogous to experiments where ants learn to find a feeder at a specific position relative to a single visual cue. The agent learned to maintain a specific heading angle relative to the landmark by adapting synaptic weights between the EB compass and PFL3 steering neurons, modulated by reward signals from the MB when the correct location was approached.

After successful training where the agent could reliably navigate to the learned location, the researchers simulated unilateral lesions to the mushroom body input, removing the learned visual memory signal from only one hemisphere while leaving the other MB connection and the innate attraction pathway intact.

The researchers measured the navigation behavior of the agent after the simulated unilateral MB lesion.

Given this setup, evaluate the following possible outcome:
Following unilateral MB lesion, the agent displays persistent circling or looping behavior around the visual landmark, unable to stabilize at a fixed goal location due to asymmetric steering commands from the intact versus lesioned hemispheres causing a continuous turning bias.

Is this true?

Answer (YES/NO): NO